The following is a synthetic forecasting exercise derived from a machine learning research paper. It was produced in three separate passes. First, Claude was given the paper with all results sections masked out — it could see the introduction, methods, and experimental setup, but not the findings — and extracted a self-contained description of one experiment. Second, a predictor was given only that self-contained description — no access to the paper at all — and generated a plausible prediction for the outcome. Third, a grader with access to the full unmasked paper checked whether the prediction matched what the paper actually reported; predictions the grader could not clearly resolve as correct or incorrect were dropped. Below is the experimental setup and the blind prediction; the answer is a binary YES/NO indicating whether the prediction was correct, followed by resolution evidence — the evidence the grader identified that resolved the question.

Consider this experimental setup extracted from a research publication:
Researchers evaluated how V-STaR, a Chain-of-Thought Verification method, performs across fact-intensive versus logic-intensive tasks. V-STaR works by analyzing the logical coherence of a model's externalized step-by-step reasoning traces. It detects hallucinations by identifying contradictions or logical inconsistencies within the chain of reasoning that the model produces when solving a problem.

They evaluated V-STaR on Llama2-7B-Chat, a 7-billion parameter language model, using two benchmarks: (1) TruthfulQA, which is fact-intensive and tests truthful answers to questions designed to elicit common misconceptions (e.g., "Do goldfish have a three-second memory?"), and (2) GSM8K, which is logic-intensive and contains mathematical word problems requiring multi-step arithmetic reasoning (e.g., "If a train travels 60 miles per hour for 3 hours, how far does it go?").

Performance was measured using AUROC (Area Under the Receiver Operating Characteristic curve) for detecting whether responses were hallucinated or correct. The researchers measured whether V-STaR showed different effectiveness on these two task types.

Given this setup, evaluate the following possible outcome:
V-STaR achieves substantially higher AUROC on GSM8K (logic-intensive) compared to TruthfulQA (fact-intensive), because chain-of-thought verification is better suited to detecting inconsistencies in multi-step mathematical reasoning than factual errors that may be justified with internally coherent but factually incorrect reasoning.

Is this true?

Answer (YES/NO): YES